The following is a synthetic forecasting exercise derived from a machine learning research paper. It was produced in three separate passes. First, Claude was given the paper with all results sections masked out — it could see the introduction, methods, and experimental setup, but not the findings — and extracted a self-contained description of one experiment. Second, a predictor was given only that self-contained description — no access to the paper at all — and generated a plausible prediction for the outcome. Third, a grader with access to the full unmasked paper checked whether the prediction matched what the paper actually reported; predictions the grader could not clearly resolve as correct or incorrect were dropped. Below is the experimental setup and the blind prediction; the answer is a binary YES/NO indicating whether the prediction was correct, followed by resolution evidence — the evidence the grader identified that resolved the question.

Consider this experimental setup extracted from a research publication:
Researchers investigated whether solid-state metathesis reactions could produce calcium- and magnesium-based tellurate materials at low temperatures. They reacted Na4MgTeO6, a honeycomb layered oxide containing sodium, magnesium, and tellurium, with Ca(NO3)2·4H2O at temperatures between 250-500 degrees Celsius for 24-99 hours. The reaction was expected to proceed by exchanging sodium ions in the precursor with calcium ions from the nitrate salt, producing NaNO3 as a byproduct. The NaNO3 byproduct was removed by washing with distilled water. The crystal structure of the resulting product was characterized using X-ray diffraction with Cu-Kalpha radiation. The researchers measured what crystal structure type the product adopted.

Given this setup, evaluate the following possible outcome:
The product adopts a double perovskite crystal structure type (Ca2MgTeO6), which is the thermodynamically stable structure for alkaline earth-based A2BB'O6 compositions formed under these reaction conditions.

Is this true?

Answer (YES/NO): YES